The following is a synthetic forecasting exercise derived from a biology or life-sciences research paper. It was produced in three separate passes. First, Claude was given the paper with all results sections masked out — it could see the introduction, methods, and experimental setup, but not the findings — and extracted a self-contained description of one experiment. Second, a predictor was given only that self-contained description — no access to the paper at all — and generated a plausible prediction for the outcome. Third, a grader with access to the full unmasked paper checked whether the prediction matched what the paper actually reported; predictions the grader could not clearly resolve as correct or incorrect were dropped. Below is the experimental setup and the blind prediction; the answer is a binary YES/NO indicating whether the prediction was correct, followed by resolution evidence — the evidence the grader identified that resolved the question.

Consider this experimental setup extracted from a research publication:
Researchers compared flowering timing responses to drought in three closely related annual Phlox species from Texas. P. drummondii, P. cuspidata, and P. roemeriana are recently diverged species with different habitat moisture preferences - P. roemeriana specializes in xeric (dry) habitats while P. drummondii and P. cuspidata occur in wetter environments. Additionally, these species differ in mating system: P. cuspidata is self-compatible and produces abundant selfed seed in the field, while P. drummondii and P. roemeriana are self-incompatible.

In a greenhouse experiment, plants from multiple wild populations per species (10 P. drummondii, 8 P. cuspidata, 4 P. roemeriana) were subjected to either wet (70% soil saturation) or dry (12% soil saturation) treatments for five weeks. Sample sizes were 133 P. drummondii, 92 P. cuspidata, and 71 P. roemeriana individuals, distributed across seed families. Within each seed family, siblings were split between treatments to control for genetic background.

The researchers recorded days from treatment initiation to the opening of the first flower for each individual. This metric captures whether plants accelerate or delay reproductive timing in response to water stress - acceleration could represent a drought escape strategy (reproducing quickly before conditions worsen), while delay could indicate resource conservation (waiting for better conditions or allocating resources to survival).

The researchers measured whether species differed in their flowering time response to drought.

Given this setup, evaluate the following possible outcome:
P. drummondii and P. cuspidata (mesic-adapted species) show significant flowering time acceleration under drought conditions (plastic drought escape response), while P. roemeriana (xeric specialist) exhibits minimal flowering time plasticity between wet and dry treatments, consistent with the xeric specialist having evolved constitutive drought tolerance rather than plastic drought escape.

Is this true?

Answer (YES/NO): NO